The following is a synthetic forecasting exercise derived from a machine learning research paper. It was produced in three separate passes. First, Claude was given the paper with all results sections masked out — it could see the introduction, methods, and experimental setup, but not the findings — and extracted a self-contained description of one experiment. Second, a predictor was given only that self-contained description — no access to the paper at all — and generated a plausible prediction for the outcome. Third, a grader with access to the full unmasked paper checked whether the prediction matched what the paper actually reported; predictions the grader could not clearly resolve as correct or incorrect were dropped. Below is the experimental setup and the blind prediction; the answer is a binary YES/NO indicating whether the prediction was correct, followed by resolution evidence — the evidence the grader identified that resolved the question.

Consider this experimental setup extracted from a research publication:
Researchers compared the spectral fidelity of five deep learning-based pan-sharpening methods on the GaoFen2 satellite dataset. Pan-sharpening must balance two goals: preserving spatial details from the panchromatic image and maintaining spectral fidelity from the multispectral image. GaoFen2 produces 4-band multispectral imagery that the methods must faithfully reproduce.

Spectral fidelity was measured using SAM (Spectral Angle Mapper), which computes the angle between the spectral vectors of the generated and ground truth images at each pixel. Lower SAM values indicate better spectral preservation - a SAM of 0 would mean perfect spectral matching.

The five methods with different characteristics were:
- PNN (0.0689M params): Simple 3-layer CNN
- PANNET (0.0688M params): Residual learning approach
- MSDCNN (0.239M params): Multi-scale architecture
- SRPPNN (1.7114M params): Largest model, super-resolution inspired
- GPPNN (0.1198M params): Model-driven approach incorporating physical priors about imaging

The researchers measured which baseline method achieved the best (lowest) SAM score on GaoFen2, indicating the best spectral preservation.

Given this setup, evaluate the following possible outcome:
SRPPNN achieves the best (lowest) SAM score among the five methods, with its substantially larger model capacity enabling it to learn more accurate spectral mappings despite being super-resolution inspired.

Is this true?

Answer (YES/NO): YES